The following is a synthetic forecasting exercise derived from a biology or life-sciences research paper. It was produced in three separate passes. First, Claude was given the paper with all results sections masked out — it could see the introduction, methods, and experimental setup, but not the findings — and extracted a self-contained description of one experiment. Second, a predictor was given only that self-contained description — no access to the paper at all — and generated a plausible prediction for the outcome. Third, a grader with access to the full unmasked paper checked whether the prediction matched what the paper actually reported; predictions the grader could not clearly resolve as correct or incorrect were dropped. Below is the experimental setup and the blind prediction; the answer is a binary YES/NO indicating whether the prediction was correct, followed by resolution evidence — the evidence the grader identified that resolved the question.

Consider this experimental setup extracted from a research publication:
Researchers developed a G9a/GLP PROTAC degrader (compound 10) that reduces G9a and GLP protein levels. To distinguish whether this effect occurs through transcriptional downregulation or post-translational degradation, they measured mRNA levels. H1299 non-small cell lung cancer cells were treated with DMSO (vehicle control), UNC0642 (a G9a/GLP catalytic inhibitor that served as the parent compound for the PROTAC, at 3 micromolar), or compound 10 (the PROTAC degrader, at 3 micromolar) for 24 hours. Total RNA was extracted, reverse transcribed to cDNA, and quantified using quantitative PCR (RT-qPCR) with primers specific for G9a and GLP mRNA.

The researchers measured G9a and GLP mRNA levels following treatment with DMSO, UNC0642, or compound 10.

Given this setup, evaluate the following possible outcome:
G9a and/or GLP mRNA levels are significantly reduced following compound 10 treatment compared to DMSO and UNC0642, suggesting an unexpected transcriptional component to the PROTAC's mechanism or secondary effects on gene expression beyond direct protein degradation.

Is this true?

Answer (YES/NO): NO